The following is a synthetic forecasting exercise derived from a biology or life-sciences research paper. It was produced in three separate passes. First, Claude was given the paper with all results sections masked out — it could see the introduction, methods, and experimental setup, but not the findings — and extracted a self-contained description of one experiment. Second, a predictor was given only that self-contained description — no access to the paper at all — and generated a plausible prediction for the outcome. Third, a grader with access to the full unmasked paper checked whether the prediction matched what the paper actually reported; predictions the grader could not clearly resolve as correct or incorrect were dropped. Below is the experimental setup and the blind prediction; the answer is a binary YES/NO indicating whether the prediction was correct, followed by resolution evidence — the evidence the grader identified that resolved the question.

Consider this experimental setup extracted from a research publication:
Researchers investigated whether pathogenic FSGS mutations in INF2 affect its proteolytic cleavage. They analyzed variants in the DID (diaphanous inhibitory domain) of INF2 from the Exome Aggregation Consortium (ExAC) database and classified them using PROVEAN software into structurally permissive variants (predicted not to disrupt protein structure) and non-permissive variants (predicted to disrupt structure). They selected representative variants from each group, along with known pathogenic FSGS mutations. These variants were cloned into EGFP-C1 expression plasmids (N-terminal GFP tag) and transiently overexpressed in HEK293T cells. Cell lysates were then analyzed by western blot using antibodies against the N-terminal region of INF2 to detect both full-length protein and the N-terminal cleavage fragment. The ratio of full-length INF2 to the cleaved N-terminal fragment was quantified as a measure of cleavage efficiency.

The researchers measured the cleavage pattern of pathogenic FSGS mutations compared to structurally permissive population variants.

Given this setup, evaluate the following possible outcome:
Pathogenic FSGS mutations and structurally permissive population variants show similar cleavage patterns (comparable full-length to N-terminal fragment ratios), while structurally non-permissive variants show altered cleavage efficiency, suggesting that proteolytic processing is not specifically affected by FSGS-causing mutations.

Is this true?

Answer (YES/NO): NO